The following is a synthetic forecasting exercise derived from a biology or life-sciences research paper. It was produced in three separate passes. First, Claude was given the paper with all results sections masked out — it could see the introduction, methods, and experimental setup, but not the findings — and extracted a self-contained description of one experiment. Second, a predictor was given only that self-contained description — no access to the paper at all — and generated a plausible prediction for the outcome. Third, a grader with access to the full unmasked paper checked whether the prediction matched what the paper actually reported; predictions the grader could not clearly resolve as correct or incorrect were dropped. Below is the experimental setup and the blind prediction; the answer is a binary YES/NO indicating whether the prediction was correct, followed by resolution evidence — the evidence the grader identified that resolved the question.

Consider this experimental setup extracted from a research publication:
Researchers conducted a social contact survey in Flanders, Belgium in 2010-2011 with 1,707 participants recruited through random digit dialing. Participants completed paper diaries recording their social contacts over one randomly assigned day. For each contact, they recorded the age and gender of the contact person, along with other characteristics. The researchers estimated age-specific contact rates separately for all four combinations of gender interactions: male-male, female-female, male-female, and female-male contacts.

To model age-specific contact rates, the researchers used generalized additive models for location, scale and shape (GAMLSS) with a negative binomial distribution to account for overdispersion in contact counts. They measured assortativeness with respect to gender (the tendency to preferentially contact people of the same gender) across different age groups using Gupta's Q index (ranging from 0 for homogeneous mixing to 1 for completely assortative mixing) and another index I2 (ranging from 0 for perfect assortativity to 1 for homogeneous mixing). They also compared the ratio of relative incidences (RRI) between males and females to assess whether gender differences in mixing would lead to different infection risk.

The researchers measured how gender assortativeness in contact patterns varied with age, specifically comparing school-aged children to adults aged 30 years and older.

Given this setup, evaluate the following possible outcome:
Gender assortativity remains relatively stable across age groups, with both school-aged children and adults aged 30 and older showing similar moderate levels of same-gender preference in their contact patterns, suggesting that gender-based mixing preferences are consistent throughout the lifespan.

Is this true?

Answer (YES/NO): NO